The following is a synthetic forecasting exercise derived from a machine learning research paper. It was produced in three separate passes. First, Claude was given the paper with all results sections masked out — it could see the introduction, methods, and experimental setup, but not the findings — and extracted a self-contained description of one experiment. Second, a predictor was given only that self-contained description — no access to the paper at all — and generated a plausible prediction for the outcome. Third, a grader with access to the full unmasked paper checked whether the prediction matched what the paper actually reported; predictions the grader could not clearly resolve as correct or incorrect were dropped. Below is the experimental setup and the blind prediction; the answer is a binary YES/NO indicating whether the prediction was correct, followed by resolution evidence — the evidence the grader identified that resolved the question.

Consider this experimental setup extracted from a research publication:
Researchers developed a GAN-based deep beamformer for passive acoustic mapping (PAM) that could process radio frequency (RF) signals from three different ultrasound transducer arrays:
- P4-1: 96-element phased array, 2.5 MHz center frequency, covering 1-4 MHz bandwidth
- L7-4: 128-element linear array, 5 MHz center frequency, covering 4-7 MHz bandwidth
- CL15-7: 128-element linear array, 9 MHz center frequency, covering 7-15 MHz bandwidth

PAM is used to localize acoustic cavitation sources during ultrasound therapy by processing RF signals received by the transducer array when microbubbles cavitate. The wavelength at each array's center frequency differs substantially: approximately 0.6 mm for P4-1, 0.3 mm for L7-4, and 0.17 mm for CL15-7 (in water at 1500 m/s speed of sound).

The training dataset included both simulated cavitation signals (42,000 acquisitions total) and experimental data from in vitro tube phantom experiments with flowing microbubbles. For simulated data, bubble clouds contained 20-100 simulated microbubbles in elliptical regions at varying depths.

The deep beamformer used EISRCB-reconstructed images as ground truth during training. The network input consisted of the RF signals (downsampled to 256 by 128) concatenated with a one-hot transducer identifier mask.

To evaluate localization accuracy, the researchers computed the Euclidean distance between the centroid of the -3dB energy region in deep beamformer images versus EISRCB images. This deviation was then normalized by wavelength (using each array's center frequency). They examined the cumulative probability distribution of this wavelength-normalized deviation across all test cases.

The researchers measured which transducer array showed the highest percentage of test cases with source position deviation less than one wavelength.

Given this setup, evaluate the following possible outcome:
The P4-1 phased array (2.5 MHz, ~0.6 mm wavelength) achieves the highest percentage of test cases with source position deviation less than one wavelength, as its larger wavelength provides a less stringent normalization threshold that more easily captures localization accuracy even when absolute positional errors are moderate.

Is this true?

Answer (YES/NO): YES